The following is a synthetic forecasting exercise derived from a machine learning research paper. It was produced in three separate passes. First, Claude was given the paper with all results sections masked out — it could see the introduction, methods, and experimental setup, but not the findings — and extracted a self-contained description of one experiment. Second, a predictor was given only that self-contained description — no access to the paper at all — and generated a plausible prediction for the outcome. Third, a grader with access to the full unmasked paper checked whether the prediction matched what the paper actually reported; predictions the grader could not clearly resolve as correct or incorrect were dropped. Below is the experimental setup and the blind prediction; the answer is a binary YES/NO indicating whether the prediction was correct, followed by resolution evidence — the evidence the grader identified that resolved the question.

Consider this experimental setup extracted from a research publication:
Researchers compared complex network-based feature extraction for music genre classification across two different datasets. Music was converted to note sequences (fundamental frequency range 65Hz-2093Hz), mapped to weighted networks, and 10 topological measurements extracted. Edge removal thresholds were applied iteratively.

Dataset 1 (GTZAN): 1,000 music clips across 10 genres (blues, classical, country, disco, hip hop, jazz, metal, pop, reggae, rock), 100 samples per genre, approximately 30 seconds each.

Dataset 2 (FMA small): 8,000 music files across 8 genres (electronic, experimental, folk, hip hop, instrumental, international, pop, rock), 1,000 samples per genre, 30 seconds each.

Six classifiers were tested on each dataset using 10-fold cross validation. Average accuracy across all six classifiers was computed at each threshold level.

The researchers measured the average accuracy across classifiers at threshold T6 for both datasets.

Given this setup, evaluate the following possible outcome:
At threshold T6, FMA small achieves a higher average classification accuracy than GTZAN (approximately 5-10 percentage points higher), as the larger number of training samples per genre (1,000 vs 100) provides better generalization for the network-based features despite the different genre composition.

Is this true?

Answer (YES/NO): NO